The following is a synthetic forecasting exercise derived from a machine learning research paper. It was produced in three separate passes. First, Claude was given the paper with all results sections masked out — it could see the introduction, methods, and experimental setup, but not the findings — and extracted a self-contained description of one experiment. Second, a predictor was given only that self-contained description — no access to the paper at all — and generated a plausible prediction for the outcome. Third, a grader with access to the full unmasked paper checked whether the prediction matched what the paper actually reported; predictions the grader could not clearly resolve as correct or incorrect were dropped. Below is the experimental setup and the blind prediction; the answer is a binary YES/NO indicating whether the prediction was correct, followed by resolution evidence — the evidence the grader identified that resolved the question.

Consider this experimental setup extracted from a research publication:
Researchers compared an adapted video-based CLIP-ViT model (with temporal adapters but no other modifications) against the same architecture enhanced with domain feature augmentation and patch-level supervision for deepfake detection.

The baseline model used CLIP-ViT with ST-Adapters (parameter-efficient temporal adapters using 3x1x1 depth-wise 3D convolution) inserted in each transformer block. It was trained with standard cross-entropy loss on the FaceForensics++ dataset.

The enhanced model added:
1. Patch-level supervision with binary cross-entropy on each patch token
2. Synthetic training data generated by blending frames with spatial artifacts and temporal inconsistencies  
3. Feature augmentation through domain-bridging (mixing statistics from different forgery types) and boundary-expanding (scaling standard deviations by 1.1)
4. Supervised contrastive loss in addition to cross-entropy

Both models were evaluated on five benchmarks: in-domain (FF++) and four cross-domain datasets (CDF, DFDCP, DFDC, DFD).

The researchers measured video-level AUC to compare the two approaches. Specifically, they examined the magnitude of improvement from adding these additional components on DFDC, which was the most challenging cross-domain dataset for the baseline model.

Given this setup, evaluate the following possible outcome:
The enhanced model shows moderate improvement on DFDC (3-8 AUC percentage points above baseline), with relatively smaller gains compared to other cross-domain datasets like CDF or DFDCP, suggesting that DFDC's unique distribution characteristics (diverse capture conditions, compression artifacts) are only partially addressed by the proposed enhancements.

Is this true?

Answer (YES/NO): NO